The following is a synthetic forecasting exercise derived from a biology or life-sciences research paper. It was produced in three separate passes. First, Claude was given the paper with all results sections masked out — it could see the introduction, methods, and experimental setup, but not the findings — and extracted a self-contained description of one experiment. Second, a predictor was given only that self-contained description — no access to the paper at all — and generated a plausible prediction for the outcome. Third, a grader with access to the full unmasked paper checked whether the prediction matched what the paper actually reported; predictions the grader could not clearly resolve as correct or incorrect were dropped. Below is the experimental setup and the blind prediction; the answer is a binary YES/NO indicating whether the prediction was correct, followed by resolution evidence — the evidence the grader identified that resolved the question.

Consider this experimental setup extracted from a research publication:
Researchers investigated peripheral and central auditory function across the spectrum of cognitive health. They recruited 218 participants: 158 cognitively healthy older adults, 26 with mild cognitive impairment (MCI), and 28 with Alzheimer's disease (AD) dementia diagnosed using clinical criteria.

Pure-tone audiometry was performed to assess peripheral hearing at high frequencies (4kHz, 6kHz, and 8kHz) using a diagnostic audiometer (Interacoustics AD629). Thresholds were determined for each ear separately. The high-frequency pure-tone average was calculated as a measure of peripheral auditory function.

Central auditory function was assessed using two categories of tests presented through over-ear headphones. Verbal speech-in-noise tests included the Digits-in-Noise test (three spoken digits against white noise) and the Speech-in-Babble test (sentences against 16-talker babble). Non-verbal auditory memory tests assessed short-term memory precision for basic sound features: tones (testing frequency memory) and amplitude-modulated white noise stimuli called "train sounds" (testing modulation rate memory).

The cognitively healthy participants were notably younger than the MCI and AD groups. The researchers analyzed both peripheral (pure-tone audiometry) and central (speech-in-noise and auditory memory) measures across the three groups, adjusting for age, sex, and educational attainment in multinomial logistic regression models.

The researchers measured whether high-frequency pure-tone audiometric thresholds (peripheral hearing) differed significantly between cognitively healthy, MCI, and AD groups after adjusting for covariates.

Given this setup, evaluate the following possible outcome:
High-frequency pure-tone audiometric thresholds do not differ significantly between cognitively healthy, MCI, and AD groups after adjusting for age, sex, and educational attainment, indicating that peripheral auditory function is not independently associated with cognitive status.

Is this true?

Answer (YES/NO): YES